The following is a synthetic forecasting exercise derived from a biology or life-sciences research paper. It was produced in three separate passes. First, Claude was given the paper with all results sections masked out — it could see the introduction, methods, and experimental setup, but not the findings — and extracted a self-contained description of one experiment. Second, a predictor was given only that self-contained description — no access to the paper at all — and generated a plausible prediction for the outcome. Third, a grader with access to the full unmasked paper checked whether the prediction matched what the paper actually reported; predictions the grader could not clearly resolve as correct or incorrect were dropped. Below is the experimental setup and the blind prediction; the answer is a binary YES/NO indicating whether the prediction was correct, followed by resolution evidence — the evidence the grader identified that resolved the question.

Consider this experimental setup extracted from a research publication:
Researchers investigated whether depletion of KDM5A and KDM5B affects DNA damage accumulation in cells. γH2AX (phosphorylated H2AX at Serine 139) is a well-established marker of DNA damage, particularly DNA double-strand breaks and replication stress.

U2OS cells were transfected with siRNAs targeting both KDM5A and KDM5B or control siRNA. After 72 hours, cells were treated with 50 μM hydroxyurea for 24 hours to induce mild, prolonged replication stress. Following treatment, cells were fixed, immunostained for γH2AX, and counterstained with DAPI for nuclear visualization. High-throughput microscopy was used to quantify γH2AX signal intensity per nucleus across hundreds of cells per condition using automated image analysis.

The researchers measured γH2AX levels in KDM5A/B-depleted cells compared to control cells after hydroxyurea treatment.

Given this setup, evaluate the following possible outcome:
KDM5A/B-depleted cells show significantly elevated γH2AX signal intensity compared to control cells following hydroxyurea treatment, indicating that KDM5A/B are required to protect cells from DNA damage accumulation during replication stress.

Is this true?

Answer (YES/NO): YES